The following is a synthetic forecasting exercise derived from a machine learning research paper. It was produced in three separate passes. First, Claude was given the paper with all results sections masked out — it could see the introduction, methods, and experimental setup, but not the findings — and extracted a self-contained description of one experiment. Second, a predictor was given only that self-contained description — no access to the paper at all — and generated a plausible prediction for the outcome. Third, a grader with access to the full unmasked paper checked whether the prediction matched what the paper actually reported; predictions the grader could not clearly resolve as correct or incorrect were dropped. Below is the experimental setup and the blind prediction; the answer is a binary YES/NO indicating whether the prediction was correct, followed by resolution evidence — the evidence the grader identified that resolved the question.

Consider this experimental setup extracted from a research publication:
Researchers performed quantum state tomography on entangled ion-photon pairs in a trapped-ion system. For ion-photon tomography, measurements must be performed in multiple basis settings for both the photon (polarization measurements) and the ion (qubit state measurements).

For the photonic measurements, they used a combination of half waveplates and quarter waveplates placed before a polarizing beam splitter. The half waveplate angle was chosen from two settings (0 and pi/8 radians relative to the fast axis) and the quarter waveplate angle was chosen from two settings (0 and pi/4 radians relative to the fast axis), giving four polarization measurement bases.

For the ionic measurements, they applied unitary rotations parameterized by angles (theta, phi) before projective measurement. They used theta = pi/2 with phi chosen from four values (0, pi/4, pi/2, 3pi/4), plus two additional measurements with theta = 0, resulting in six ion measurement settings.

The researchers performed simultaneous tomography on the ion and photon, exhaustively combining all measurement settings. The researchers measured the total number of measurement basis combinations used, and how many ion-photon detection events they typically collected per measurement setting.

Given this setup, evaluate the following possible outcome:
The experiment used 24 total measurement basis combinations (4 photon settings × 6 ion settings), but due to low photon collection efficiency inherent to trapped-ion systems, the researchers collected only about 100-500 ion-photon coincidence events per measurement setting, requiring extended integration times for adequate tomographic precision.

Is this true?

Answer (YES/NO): YES